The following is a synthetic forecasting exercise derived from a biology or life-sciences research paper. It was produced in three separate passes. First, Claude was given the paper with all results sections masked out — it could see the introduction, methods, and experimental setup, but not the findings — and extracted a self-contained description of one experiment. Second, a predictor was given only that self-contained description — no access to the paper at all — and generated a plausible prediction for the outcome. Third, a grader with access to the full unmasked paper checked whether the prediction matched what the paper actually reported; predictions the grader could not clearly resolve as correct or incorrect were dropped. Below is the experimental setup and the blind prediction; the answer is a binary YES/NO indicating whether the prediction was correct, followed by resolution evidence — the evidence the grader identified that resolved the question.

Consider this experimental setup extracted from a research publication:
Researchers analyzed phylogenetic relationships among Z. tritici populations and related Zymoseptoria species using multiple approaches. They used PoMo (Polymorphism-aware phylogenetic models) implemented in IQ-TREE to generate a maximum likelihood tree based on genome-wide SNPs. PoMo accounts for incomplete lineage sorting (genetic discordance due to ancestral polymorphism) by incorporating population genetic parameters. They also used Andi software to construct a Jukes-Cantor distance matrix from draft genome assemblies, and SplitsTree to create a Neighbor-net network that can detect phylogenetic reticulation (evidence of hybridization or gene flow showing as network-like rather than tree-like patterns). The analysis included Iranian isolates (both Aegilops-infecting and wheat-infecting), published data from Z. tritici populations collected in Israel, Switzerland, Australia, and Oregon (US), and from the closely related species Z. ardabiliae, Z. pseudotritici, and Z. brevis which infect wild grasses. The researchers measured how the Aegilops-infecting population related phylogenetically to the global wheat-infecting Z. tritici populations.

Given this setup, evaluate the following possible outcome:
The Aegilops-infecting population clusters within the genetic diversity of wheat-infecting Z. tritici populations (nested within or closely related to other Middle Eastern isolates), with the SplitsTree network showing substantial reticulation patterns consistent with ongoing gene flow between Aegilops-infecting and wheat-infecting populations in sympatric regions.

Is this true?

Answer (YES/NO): NO